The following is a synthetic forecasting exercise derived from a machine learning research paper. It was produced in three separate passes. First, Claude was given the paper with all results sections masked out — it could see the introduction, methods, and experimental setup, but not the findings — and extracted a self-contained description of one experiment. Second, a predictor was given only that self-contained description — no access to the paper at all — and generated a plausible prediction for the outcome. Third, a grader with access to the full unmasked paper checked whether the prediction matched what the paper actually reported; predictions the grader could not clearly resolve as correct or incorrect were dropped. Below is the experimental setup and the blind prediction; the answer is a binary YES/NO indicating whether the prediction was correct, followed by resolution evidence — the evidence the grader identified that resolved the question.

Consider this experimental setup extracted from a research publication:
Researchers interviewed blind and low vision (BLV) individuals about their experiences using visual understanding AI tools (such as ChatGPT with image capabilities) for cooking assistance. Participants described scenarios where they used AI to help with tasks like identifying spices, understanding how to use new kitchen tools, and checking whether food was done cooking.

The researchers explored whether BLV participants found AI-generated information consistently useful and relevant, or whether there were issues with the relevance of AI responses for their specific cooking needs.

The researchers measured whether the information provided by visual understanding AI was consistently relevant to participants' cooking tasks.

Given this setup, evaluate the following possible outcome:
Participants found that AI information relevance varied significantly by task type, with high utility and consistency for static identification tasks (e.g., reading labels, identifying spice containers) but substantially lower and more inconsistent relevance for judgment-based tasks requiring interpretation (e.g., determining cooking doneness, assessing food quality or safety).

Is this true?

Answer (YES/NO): NO